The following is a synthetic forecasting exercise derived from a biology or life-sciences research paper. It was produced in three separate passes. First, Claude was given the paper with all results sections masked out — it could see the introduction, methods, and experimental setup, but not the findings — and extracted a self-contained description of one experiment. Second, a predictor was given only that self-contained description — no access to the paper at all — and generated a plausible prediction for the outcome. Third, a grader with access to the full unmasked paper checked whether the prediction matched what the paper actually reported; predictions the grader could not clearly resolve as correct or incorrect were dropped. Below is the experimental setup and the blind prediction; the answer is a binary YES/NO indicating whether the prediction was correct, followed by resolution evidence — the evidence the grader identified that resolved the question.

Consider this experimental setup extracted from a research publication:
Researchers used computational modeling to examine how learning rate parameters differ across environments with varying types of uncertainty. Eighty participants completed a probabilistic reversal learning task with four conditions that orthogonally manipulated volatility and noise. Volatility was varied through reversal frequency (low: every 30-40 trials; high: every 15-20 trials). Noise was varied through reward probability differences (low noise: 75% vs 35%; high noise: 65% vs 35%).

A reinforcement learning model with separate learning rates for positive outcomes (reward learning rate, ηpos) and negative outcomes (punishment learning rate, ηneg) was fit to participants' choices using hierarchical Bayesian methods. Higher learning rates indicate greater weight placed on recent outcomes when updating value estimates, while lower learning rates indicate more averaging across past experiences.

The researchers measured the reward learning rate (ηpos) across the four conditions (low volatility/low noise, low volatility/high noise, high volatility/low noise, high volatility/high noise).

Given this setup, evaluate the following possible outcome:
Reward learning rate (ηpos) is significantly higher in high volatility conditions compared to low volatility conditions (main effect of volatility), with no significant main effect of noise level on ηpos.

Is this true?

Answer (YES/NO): NO